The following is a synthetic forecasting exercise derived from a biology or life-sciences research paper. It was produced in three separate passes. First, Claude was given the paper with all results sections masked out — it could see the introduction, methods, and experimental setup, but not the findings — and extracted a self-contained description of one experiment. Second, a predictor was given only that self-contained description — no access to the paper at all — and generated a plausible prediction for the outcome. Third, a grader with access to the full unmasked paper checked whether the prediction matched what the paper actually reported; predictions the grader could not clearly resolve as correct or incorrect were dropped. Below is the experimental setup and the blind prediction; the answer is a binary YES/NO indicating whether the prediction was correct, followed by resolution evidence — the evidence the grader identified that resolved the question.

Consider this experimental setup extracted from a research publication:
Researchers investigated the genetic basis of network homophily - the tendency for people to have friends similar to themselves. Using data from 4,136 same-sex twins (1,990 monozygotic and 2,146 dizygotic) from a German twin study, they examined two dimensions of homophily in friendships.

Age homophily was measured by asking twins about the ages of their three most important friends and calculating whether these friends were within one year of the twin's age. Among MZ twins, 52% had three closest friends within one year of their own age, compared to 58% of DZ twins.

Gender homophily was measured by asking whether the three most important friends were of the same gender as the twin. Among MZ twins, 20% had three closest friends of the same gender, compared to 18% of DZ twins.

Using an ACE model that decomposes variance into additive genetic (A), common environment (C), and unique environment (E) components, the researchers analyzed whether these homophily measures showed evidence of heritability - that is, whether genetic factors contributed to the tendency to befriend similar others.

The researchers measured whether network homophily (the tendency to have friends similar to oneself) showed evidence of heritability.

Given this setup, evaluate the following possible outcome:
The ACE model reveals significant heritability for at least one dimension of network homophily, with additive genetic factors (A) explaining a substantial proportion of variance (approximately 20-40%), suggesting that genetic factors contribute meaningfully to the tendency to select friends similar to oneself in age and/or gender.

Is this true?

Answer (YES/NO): NO